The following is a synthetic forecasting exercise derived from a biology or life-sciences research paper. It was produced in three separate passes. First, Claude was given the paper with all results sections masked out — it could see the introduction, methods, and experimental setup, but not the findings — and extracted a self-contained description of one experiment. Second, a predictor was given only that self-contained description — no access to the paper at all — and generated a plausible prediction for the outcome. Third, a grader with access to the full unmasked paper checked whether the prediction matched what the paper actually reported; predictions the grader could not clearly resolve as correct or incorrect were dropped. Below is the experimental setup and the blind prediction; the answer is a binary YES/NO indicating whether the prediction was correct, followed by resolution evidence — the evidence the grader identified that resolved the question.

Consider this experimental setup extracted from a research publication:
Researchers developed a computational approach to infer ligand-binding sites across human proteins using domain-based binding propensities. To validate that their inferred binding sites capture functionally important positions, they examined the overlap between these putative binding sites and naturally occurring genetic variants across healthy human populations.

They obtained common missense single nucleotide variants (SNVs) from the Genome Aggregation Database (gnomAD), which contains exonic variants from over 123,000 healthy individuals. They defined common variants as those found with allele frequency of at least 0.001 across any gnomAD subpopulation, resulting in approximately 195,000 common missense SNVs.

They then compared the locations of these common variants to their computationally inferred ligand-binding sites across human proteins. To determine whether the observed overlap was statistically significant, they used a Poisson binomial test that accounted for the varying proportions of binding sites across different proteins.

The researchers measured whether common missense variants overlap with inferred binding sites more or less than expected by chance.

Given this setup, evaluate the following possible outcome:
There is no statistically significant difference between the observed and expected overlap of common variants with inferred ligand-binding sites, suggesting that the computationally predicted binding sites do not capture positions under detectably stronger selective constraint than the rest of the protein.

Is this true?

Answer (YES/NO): NO